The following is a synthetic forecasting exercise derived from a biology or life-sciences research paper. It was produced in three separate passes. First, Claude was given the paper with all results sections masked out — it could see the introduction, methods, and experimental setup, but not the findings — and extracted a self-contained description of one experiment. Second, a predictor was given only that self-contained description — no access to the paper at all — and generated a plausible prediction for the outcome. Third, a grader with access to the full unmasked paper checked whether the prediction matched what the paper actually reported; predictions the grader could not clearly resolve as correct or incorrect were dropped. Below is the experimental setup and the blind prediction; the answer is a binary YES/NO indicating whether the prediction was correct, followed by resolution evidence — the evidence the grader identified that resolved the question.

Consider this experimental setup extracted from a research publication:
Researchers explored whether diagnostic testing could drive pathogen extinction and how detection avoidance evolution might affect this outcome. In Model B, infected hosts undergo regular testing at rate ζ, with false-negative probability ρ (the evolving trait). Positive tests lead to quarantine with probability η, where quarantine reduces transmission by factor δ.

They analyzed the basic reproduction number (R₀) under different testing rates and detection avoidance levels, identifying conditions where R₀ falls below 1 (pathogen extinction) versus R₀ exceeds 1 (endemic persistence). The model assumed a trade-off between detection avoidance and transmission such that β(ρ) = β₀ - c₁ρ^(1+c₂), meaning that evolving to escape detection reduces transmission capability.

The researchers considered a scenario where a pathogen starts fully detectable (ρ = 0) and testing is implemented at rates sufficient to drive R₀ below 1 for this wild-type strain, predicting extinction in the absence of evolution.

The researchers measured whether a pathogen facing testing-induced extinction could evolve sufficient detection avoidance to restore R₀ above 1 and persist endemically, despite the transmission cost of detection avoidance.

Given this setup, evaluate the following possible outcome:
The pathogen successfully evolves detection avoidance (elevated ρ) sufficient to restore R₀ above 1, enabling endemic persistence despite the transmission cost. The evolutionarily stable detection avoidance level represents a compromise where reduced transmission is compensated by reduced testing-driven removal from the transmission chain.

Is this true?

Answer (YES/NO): YES